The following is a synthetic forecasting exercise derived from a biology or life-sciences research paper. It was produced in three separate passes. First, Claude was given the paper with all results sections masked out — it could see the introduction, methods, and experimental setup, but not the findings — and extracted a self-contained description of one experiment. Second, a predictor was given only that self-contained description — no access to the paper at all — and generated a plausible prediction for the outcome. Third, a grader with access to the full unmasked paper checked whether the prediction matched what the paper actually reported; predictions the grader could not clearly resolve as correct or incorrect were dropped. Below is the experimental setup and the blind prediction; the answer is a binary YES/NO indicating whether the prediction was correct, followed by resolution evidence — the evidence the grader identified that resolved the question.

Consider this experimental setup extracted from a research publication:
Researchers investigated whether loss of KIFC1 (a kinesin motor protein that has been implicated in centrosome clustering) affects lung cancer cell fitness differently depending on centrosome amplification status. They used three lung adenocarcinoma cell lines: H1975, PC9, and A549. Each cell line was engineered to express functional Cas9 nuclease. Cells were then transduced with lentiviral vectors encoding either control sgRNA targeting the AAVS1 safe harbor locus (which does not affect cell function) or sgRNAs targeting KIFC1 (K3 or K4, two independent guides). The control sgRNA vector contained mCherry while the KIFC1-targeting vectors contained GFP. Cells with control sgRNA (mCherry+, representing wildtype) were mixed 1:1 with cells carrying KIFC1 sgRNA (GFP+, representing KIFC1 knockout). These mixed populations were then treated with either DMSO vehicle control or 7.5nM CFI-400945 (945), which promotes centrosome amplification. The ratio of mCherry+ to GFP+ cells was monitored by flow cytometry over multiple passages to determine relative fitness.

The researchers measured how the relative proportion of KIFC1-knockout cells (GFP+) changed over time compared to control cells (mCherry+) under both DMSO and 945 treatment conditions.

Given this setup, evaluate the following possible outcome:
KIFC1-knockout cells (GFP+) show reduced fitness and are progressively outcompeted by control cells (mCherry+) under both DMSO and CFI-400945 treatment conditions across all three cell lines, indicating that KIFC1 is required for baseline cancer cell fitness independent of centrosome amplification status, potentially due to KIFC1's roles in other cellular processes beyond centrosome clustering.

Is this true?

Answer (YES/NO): NO